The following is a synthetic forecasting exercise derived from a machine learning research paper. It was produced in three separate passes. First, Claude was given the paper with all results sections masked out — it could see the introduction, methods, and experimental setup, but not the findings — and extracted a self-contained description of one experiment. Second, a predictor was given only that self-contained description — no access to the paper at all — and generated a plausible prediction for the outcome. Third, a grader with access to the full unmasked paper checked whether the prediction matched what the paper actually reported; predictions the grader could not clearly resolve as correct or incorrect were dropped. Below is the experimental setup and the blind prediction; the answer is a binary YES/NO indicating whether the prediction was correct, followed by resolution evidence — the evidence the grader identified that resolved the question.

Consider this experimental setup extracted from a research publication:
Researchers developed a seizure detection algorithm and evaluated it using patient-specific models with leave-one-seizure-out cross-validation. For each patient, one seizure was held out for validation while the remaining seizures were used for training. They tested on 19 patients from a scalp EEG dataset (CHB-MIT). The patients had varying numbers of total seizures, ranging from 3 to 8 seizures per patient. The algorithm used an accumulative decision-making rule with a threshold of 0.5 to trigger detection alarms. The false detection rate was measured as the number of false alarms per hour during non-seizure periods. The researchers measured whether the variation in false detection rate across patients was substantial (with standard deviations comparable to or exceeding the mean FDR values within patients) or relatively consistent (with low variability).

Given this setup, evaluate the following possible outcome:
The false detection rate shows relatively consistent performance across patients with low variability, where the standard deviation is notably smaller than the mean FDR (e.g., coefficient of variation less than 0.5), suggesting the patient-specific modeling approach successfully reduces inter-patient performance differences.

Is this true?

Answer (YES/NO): NO